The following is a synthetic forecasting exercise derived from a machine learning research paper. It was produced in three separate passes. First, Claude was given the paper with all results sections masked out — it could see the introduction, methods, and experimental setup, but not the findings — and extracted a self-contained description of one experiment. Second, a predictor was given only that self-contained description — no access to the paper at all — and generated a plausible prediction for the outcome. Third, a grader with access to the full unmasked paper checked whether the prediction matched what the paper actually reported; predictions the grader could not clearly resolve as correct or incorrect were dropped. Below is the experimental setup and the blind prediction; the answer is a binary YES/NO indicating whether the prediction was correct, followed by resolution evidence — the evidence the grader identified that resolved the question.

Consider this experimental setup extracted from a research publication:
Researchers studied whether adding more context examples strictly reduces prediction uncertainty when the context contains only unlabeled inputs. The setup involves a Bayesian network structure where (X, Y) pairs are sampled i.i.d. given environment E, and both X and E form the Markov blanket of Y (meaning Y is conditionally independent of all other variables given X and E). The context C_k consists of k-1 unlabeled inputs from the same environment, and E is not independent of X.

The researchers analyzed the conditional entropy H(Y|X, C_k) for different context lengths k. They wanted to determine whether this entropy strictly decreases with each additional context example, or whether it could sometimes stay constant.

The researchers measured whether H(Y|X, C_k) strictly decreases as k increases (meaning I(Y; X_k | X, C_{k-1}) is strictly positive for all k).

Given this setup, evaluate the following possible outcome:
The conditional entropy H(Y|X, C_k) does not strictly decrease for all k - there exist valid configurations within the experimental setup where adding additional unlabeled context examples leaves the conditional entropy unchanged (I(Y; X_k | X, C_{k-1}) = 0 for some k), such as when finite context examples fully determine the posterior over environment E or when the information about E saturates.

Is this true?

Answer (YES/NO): NO